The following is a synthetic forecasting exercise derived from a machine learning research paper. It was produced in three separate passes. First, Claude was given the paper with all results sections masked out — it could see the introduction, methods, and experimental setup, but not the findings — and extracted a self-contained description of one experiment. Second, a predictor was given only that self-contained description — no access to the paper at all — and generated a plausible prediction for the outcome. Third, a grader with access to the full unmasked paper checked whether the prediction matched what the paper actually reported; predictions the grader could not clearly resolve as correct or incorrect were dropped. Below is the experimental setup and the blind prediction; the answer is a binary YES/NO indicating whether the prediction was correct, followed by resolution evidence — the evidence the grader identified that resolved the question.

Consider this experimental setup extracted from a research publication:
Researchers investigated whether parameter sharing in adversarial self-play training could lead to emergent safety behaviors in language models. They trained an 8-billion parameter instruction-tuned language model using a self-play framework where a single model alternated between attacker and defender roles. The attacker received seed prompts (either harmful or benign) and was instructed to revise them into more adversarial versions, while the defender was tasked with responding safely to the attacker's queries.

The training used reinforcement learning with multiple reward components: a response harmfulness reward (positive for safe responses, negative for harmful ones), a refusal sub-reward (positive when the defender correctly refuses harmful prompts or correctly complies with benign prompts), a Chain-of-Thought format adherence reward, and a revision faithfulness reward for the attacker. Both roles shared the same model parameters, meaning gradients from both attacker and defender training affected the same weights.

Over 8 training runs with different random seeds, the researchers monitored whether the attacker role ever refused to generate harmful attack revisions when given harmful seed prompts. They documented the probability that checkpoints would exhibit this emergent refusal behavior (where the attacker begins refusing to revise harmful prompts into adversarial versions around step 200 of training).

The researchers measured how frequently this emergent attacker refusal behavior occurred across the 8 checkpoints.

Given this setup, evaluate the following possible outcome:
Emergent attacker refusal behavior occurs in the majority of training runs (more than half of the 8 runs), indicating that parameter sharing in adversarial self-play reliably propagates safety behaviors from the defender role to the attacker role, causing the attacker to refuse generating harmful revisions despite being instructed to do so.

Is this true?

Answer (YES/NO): NO